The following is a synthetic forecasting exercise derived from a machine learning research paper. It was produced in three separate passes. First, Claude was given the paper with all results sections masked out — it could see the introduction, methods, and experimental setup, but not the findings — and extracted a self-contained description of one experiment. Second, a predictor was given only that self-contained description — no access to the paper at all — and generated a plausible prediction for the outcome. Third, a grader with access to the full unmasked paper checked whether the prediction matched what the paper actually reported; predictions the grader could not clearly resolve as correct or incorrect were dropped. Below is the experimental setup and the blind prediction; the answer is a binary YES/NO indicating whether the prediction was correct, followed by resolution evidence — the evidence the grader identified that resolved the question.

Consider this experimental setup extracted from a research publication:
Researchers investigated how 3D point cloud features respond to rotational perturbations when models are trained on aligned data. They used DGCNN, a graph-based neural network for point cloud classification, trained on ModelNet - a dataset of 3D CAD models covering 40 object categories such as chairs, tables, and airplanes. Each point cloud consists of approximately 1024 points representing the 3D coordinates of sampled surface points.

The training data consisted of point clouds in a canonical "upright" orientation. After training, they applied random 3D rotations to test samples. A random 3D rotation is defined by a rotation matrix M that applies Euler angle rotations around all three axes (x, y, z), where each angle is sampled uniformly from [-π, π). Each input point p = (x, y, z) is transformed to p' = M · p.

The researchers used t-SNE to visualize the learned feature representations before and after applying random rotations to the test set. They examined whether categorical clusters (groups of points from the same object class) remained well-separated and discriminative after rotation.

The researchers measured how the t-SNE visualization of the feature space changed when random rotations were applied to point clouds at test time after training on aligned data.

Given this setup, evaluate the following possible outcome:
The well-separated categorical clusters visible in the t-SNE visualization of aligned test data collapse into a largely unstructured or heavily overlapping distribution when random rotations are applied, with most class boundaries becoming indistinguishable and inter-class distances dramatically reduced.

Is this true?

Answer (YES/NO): YES